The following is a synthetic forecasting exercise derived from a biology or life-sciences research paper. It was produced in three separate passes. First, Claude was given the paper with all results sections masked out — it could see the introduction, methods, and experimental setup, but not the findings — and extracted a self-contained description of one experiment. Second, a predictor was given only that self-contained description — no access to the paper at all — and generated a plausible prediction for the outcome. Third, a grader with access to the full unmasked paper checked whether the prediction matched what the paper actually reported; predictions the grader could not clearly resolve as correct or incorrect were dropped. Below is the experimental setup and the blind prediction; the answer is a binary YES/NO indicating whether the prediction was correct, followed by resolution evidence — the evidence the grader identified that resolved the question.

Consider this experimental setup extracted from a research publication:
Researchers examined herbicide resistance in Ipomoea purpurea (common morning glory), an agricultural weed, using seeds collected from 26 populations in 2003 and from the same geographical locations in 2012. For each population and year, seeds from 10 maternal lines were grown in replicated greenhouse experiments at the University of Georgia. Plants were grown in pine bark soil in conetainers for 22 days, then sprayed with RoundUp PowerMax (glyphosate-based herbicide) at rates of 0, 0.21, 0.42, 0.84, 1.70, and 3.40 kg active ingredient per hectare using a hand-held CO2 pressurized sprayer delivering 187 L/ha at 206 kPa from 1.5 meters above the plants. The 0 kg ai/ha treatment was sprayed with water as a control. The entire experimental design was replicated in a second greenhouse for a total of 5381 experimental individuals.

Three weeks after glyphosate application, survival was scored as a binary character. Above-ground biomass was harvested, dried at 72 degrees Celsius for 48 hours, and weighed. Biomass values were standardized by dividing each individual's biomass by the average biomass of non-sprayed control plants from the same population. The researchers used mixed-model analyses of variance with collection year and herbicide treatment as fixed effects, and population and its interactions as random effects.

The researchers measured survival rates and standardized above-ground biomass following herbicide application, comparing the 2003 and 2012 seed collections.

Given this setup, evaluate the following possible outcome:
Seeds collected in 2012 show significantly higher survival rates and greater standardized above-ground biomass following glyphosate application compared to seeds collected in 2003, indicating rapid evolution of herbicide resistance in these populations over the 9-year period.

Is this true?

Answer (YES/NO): NO